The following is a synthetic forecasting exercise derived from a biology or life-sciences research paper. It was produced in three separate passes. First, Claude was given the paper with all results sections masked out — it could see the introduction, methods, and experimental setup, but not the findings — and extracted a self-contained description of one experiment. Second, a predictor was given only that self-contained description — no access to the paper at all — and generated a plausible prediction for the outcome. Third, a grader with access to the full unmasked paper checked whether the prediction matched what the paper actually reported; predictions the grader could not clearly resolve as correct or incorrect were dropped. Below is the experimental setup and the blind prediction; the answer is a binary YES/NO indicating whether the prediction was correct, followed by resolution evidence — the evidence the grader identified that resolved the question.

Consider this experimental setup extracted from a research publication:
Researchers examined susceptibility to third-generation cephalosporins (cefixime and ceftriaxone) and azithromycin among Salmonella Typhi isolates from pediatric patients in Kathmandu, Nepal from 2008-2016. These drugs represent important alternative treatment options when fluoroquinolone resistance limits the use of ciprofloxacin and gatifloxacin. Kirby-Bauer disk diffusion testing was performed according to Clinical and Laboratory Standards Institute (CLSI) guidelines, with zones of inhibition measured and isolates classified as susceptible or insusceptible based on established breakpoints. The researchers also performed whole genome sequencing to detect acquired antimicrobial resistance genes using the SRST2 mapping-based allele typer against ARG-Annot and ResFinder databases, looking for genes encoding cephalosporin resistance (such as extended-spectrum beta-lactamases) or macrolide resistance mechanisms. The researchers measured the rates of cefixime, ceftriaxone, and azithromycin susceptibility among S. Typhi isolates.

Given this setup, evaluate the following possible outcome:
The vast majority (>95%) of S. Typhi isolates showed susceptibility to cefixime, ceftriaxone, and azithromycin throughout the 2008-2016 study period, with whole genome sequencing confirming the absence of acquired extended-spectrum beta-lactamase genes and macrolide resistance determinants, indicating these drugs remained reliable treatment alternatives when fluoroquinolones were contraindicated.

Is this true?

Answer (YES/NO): YES